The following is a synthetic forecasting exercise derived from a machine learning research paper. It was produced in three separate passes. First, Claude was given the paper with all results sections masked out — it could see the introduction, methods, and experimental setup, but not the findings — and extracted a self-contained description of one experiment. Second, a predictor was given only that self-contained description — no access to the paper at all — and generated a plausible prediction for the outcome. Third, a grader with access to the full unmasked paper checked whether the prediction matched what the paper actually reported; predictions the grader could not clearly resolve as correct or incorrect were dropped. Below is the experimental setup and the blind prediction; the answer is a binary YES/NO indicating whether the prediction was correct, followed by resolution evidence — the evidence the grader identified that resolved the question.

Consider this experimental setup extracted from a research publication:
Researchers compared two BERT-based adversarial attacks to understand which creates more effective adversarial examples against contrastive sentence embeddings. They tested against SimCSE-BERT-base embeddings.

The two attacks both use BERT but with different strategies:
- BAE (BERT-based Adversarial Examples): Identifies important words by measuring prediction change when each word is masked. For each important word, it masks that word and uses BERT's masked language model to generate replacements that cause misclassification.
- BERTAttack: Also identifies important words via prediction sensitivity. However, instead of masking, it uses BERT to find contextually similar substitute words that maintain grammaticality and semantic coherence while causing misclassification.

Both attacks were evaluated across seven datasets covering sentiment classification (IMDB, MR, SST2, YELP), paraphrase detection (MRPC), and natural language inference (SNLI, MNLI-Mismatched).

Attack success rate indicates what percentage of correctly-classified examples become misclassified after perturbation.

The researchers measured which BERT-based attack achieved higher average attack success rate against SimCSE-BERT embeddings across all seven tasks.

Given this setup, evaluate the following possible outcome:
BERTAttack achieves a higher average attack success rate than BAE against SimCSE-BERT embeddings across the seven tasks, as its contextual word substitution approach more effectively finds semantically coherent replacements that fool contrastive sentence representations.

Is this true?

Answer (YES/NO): YES